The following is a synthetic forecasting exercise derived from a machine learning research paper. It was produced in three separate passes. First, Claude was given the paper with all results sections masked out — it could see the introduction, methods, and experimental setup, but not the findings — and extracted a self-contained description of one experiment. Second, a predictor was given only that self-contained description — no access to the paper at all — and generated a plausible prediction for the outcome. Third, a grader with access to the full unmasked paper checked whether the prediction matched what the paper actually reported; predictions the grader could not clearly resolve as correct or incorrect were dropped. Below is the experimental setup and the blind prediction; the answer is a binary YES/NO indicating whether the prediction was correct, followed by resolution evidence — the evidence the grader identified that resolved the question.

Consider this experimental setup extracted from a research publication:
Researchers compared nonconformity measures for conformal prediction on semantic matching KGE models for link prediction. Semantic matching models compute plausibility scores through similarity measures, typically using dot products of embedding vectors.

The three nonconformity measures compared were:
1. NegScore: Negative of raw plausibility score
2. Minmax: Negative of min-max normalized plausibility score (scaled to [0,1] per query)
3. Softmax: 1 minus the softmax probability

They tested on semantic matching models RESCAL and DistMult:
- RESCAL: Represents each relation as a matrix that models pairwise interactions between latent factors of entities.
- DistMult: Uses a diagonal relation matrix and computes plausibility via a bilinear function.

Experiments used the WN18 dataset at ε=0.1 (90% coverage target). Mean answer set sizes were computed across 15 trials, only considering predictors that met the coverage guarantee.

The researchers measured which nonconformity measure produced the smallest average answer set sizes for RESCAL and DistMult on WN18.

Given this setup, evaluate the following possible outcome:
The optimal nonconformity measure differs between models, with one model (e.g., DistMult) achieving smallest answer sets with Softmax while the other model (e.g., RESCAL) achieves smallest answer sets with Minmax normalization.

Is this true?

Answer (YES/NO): NO